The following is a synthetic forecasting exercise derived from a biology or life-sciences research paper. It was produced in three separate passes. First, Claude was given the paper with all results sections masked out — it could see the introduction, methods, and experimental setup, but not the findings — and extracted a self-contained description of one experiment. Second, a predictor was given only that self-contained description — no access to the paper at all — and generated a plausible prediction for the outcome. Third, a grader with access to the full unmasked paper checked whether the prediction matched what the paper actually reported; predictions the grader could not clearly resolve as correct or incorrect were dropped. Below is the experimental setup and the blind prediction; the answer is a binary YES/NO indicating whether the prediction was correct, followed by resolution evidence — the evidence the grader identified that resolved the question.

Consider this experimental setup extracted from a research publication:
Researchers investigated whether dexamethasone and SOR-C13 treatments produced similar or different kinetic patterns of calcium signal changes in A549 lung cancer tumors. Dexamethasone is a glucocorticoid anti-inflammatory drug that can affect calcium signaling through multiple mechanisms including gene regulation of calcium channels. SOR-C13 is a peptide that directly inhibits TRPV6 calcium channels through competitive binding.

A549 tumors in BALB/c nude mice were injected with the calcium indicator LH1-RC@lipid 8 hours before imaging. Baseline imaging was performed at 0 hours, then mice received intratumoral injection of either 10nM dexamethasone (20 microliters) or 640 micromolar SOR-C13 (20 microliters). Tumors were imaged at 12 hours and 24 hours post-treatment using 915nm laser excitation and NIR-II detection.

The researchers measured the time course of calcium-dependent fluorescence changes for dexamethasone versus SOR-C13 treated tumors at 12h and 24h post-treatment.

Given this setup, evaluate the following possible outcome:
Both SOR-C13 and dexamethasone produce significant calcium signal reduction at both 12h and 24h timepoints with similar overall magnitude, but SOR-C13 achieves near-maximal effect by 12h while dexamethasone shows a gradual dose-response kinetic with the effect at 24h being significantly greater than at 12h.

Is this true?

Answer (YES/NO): NO